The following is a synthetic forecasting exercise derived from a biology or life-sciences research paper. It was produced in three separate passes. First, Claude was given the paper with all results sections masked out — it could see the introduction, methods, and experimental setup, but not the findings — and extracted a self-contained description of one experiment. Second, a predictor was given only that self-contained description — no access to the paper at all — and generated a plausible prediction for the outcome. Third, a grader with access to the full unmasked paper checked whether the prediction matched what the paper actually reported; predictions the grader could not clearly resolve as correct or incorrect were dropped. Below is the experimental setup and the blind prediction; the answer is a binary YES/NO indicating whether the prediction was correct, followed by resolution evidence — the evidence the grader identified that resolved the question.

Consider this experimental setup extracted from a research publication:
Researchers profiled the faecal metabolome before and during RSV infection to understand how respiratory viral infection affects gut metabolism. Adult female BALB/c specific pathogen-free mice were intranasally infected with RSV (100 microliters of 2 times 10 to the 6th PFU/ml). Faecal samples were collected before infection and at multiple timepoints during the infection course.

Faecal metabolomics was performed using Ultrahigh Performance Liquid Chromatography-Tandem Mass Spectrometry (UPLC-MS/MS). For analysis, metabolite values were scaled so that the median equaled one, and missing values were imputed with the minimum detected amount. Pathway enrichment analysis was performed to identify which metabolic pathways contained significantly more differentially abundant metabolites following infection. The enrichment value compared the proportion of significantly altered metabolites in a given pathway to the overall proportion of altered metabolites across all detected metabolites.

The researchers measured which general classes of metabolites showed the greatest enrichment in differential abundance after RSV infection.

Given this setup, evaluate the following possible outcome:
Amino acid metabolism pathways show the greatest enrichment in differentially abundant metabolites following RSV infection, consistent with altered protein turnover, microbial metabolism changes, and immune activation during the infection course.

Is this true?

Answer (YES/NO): NO